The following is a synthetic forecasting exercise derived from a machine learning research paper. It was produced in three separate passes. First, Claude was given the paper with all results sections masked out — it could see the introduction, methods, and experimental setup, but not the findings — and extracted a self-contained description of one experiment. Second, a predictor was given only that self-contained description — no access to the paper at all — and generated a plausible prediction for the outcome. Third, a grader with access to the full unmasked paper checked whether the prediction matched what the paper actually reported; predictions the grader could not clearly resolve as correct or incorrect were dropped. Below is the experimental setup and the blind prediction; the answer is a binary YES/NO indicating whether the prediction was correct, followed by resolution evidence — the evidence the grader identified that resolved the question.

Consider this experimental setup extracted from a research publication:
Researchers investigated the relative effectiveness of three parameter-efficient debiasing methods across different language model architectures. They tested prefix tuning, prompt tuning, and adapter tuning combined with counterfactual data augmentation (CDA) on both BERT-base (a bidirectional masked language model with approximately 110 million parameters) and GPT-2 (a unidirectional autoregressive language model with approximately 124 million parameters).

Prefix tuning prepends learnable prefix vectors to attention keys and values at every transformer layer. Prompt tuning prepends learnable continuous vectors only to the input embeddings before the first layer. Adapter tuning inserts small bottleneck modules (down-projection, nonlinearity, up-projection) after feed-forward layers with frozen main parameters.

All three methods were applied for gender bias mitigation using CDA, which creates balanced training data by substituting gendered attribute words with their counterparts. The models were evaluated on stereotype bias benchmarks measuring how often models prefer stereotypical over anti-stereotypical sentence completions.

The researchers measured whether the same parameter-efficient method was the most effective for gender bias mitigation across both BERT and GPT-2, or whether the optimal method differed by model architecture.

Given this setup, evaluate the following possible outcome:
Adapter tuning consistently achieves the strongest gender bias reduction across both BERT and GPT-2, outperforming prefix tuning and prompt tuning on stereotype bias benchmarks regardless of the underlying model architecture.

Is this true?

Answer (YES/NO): YES